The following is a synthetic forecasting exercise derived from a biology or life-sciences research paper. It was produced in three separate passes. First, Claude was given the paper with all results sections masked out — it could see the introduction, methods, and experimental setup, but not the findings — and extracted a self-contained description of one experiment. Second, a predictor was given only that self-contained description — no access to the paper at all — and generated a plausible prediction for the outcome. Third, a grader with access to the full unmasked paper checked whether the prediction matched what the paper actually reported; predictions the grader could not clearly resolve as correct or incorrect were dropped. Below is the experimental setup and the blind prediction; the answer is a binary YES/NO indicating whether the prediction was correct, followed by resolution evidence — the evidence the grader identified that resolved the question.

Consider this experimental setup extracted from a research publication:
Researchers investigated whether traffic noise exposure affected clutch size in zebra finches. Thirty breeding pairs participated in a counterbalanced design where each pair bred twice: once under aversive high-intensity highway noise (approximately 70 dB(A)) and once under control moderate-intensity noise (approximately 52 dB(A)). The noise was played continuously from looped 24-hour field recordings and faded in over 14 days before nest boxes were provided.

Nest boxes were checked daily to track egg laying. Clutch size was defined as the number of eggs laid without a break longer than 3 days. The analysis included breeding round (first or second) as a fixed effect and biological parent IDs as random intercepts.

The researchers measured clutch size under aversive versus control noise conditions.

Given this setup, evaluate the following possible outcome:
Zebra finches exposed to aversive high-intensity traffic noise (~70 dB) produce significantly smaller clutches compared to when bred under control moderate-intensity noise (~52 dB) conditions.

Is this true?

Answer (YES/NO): NO